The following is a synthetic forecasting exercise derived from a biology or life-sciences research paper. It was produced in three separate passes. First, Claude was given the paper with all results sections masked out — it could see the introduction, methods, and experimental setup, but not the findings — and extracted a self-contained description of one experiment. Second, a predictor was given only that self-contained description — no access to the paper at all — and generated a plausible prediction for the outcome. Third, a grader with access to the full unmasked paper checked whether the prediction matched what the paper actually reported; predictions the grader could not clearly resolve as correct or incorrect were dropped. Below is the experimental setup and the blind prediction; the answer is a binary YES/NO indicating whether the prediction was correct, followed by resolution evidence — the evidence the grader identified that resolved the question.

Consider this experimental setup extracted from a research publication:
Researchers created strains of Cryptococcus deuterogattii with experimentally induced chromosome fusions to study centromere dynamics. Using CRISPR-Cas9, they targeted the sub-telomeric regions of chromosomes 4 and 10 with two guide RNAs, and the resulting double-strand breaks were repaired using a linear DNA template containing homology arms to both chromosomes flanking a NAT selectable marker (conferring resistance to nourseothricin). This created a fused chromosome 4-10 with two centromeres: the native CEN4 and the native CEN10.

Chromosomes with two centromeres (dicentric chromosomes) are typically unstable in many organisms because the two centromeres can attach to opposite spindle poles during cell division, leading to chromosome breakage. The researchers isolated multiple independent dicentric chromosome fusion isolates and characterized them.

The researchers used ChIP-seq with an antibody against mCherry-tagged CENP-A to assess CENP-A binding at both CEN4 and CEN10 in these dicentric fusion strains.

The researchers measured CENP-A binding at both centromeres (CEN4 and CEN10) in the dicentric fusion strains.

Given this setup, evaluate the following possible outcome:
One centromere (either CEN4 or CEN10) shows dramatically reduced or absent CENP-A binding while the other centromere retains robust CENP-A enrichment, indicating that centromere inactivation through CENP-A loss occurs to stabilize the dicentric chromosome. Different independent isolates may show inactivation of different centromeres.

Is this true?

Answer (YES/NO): NO